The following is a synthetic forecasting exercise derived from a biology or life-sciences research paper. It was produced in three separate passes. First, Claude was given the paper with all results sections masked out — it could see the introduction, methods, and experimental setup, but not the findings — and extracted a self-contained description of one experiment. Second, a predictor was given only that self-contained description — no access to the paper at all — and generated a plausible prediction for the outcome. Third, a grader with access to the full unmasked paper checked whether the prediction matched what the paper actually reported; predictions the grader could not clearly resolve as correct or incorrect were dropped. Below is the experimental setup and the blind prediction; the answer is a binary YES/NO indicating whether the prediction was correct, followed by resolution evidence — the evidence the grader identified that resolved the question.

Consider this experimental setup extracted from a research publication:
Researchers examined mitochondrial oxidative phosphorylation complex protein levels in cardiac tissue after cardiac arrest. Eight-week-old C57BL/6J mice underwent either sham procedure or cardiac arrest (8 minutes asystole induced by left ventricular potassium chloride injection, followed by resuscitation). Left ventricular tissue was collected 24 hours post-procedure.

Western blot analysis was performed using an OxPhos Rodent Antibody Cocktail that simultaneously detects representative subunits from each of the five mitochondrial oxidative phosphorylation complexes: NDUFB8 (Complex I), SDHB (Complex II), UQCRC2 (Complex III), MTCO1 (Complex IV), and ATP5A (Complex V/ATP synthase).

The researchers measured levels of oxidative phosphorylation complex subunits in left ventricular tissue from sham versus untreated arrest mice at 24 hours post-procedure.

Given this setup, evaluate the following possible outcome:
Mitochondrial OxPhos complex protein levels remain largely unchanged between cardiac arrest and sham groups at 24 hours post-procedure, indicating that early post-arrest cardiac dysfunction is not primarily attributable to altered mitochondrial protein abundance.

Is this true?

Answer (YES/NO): YES